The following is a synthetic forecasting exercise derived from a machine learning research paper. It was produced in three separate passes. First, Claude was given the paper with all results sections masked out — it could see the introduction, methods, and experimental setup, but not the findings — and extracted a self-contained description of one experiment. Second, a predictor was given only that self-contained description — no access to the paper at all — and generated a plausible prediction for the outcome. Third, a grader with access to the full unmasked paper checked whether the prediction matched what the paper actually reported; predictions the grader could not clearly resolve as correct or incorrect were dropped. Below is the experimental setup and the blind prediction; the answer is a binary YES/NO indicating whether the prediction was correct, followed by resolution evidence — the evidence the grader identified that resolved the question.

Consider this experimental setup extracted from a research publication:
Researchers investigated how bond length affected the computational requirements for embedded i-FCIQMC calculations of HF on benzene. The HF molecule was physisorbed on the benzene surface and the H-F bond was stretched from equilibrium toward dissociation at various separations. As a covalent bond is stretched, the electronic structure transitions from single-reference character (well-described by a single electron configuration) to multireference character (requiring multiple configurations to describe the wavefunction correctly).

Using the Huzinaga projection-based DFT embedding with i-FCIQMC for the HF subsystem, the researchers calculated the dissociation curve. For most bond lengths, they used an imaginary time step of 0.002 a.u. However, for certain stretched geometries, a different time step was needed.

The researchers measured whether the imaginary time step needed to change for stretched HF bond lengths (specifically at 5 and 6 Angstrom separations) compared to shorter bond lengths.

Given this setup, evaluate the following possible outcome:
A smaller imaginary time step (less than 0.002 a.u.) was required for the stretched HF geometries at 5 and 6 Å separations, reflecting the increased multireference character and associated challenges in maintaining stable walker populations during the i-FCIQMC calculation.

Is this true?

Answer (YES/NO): YES